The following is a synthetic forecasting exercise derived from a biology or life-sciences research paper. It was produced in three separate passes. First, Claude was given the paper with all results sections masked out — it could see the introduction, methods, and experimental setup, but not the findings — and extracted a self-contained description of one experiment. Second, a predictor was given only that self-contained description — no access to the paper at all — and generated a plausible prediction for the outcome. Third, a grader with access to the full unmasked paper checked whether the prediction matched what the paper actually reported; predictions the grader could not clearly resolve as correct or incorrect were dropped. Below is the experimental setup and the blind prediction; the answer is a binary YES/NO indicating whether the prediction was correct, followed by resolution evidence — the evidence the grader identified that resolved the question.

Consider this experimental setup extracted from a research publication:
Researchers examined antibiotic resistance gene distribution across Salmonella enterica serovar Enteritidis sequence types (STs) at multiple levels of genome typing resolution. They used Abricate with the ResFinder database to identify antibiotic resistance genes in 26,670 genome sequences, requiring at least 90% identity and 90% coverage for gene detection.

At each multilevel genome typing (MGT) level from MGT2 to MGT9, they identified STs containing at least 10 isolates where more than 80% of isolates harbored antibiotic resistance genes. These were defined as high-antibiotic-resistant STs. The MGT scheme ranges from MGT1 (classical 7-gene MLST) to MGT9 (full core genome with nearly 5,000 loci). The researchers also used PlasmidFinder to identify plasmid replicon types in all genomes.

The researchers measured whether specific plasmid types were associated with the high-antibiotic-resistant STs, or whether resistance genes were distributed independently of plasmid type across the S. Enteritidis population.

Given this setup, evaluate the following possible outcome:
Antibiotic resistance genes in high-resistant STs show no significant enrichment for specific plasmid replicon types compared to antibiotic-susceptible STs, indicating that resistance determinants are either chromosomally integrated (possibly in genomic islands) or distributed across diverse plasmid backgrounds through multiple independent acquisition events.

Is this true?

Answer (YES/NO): NO